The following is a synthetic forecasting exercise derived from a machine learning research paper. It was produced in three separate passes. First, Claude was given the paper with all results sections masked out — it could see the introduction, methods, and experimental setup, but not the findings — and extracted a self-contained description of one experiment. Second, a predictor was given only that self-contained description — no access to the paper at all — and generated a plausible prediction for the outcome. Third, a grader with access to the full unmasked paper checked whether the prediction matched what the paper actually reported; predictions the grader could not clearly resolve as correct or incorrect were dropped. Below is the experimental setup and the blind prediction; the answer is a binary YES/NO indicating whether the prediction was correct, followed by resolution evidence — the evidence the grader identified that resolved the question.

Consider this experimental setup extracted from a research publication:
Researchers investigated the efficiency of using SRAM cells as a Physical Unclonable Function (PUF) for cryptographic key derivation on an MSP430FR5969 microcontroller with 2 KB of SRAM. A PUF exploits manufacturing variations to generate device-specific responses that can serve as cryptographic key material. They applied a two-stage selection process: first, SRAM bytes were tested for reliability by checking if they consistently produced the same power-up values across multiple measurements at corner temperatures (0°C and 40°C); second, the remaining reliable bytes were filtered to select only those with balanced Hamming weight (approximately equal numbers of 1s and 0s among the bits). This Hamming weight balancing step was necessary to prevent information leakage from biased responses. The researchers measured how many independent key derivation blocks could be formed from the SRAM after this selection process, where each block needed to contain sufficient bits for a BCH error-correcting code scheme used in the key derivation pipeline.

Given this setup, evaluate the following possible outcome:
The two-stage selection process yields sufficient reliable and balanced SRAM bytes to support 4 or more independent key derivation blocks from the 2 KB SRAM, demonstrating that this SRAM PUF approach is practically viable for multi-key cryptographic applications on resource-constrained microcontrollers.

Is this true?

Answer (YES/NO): YES